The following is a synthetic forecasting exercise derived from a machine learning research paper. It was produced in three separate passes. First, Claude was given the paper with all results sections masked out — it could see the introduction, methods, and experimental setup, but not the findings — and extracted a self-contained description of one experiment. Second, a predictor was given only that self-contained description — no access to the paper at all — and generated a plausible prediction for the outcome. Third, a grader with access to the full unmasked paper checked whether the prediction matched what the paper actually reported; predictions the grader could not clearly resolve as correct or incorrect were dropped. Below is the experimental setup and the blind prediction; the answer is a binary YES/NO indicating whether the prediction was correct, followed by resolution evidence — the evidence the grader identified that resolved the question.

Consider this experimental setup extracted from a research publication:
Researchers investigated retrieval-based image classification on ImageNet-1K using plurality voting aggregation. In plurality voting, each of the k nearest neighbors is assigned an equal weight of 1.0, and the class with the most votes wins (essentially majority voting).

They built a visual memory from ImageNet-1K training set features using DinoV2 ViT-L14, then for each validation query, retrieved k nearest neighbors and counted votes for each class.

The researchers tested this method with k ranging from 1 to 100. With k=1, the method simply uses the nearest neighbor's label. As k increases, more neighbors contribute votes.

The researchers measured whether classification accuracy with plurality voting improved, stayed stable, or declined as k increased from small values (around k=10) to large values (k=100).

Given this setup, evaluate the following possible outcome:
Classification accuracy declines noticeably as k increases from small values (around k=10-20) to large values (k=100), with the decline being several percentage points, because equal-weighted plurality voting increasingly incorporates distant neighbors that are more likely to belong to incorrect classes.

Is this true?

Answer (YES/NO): YES